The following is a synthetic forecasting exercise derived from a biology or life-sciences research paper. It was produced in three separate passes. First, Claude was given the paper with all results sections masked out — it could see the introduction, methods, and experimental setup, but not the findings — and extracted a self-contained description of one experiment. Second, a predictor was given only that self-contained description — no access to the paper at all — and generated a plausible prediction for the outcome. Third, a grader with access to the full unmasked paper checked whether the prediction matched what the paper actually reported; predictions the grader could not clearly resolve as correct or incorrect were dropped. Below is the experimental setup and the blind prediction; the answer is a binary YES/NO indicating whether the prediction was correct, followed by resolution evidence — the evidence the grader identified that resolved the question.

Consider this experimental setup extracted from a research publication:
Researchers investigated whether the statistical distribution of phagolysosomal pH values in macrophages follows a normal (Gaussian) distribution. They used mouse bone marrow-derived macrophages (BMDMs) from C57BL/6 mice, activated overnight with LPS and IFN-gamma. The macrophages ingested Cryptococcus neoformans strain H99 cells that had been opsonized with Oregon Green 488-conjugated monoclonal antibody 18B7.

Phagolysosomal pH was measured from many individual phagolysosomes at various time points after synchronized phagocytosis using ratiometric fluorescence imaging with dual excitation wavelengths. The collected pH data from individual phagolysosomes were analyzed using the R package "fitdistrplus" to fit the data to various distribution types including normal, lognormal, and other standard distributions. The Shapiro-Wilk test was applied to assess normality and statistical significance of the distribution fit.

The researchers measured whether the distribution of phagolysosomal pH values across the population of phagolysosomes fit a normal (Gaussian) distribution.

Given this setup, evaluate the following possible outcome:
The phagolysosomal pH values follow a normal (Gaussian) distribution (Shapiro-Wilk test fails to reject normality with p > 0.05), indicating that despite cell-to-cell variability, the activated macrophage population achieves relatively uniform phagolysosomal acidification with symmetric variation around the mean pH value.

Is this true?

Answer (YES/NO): NO